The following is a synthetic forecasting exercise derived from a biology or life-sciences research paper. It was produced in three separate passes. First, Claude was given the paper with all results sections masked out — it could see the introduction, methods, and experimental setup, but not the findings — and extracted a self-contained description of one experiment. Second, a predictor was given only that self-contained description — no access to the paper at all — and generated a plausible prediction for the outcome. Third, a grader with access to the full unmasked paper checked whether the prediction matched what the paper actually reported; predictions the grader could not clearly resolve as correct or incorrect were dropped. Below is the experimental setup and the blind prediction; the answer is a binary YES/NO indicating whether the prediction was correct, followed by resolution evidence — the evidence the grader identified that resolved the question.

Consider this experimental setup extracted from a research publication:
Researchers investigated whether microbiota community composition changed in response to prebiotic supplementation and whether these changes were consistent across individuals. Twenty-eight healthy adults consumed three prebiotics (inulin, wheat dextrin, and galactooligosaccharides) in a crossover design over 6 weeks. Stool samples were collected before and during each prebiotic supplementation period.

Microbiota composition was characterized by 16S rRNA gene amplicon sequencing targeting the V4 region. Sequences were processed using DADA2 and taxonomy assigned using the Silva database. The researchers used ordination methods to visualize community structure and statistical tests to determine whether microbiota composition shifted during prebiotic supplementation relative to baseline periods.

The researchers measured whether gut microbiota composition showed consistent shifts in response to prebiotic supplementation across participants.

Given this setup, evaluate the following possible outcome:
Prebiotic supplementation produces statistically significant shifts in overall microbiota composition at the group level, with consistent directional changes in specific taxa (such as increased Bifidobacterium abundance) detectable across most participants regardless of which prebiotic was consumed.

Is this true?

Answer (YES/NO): NO